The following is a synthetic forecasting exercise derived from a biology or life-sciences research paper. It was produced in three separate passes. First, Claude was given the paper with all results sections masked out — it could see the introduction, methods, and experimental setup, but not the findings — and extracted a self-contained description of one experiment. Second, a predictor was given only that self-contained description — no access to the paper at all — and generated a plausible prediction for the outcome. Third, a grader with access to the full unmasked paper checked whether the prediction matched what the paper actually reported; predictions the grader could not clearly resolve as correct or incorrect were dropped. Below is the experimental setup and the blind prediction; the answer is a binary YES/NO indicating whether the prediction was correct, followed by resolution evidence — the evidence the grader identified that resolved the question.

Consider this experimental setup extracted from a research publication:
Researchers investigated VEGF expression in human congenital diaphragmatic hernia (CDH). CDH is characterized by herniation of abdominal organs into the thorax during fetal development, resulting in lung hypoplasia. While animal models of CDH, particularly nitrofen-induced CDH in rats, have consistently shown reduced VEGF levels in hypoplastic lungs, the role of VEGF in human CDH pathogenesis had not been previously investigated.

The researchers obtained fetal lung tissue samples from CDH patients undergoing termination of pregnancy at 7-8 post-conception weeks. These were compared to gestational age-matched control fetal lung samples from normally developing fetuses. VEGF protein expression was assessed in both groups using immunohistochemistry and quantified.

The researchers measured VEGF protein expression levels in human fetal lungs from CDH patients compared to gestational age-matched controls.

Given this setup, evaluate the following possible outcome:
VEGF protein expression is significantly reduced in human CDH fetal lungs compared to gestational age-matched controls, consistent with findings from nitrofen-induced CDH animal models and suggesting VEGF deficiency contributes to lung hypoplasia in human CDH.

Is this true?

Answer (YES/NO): YES